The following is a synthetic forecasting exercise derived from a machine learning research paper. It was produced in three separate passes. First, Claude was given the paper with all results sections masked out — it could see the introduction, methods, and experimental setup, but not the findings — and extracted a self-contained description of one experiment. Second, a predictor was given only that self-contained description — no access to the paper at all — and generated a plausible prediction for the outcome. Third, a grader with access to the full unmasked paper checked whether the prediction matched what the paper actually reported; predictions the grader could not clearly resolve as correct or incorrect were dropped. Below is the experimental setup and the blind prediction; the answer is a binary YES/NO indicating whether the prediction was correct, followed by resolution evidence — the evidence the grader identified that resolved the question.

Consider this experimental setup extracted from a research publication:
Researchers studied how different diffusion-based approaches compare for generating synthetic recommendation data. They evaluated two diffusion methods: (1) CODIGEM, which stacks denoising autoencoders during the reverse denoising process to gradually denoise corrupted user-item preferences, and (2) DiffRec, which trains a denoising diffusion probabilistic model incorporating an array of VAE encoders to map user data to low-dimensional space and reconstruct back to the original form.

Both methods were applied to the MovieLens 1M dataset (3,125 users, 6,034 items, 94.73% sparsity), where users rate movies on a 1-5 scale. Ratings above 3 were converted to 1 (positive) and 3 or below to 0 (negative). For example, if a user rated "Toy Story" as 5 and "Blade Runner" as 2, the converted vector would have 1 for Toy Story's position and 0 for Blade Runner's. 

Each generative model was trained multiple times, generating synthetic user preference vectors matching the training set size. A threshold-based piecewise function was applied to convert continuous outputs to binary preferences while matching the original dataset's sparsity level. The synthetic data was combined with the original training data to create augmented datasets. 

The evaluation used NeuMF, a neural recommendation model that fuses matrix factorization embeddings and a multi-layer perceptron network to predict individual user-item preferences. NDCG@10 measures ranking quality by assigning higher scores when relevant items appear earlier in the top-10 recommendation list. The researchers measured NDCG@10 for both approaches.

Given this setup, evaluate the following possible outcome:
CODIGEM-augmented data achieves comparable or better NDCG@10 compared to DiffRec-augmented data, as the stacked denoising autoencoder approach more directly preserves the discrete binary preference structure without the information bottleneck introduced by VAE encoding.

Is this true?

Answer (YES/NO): YES